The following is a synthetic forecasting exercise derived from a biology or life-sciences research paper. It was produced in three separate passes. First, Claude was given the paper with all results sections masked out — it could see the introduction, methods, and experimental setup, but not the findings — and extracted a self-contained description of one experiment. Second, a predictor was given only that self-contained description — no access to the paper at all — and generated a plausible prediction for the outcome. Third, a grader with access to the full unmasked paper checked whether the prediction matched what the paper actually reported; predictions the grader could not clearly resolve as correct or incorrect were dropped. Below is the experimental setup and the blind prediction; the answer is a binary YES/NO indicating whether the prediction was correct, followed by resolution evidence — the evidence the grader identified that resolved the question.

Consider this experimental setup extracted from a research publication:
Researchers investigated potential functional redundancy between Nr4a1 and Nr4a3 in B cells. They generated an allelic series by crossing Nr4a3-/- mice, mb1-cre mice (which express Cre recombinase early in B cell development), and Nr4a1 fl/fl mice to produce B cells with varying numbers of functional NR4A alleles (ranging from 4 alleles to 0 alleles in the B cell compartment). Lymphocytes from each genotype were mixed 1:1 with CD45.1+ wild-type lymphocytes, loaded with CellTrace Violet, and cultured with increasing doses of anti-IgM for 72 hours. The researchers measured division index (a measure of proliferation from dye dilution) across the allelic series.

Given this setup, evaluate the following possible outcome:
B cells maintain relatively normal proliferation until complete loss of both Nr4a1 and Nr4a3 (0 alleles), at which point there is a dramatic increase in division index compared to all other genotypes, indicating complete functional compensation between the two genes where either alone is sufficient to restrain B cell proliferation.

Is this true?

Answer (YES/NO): NO